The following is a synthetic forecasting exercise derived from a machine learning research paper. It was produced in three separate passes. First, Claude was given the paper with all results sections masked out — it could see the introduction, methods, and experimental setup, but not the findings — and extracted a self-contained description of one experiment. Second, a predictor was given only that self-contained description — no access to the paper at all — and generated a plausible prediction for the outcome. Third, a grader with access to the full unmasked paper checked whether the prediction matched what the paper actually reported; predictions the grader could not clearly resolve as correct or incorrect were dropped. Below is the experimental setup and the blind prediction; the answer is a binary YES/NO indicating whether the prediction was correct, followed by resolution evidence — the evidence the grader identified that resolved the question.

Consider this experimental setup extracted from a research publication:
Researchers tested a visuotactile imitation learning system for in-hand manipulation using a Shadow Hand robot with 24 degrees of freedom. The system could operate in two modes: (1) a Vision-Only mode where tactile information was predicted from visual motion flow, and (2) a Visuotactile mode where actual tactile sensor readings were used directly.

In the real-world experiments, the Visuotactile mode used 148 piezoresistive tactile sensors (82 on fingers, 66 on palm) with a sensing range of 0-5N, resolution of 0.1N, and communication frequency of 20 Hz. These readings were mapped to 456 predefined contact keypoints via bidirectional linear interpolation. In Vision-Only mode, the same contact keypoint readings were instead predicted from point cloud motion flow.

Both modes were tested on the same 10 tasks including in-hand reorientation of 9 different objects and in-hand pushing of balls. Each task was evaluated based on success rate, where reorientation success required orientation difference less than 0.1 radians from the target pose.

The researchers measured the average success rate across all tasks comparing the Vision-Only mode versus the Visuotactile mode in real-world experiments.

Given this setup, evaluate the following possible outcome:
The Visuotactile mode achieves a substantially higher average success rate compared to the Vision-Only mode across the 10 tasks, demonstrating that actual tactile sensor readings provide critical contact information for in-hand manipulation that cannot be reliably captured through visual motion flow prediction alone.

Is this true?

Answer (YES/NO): NO